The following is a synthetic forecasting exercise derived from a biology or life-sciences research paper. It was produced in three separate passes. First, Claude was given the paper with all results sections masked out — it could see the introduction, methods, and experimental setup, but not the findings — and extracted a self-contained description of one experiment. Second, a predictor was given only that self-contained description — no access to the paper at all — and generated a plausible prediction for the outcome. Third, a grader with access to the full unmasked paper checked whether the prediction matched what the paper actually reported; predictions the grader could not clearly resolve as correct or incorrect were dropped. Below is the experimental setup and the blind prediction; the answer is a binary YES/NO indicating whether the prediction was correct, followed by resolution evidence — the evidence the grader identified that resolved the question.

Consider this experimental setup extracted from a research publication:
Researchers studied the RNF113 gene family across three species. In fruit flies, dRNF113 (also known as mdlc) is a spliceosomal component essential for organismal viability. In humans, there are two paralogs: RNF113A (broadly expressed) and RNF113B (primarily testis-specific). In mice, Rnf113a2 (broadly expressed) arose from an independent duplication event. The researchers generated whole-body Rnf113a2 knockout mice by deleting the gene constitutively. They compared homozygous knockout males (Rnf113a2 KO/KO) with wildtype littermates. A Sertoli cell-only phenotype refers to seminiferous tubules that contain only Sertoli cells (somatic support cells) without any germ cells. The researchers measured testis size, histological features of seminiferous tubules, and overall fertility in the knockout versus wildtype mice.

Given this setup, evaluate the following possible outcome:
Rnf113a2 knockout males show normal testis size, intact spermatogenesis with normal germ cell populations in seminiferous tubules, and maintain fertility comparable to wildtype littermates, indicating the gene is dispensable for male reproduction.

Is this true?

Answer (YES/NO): NO